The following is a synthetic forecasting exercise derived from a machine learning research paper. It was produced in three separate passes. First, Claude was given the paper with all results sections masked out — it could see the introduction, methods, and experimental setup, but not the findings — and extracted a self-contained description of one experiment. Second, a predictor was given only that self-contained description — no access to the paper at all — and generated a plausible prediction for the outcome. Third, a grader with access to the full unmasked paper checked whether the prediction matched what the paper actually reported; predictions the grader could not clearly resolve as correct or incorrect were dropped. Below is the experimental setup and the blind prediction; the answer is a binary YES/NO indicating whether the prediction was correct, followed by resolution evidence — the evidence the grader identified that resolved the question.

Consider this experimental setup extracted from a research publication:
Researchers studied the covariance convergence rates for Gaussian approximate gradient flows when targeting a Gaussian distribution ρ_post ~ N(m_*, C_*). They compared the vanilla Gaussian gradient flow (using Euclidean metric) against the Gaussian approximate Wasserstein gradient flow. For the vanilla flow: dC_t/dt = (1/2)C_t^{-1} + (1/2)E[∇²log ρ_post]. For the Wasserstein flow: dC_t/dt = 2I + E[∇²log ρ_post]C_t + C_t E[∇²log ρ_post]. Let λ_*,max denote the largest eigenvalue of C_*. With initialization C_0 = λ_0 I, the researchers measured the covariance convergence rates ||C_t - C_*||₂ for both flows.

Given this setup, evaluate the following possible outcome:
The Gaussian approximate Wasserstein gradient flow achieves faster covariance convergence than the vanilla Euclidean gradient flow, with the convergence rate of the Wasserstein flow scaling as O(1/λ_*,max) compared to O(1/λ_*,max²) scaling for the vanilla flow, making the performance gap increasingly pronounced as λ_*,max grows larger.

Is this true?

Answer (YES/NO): YES